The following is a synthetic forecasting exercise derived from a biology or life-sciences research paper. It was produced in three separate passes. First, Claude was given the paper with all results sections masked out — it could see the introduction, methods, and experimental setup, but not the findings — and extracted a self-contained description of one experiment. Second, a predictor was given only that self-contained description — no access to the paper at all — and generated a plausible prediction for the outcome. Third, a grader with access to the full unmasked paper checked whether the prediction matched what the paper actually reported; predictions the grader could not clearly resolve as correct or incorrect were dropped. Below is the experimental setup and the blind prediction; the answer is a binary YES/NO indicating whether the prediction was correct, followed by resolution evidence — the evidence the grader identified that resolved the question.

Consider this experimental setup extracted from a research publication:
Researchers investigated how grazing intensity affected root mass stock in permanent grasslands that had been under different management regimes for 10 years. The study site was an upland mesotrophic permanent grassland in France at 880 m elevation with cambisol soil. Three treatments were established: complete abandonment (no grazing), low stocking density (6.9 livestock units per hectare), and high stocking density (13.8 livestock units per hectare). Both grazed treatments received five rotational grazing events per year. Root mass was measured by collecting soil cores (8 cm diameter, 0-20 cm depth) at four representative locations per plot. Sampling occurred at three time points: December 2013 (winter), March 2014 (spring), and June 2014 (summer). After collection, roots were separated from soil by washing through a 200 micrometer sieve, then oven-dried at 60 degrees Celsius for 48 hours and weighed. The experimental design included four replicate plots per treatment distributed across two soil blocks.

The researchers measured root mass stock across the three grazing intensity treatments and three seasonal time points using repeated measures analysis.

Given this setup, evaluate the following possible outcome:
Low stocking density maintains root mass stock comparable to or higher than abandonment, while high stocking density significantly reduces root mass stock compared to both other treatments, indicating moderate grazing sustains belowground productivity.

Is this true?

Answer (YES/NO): NO